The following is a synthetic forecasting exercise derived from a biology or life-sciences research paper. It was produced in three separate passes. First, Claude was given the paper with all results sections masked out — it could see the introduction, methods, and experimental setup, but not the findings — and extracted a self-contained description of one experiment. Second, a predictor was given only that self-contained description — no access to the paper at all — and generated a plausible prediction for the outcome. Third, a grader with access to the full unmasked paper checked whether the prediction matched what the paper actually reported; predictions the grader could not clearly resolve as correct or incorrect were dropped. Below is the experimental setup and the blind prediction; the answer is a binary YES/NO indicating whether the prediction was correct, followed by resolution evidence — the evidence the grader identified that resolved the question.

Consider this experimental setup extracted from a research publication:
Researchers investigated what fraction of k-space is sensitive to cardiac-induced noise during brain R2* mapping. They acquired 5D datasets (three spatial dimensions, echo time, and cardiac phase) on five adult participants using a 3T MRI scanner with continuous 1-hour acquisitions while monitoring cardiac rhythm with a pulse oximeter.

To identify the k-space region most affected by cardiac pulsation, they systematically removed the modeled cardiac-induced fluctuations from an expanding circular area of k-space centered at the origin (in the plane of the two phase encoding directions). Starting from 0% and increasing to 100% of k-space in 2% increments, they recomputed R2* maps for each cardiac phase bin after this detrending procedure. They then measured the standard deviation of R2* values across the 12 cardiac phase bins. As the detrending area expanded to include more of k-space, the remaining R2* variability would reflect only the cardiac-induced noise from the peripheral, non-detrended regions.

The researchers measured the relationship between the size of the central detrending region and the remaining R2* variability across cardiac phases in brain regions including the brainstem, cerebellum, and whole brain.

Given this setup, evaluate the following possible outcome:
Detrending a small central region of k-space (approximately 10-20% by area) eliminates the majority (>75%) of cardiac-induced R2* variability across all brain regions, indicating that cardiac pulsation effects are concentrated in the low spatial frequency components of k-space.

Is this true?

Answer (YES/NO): NO